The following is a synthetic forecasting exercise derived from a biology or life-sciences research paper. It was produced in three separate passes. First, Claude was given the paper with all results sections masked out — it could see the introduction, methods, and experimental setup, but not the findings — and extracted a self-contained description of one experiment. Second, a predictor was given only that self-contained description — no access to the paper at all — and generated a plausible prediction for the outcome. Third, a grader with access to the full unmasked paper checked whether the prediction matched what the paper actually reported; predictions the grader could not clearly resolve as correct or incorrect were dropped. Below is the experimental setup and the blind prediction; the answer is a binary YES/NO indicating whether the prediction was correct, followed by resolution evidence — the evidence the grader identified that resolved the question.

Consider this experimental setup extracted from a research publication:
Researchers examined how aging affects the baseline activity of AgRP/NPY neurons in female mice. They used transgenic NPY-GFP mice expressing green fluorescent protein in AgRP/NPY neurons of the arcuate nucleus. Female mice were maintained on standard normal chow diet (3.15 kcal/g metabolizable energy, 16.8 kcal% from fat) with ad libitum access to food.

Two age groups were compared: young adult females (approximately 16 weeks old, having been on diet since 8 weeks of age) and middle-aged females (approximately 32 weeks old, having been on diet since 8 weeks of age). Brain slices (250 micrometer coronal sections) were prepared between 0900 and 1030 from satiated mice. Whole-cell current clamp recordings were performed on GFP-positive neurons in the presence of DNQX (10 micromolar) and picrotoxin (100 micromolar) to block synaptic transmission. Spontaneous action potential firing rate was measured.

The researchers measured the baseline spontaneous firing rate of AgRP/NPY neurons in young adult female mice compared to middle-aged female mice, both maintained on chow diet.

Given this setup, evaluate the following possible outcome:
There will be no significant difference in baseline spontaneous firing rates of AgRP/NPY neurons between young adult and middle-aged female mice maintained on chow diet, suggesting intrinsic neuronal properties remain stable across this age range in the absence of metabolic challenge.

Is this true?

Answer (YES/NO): NO